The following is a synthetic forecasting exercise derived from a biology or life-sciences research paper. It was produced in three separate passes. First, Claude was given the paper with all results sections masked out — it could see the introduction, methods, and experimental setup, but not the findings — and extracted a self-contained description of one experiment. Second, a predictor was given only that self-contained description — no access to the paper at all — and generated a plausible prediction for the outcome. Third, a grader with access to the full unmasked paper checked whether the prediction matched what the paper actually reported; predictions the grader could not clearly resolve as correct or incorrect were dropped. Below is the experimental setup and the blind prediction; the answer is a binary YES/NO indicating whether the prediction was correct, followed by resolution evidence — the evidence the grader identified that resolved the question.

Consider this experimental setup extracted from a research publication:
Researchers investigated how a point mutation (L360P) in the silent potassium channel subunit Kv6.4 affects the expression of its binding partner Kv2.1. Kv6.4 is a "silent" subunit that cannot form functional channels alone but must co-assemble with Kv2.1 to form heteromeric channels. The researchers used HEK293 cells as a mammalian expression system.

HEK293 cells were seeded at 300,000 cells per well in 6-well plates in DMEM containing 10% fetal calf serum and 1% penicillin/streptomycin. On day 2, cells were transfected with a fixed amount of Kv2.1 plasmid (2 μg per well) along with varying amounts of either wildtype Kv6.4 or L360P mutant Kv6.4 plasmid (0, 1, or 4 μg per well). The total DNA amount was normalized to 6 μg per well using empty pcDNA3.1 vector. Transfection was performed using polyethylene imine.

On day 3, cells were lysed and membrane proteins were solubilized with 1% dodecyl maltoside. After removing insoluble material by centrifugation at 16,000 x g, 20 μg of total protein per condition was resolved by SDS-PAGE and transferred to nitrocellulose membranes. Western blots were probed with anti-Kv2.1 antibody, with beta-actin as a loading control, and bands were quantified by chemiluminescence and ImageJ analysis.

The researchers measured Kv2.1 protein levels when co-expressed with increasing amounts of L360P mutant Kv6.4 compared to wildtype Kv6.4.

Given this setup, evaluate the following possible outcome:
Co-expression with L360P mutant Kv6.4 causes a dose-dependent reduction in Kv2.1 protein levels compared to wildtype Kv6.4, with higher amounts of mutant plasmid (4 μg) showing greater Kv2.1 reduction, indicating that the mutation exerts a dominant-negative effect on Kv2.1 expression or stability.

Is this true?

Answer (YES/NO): NO